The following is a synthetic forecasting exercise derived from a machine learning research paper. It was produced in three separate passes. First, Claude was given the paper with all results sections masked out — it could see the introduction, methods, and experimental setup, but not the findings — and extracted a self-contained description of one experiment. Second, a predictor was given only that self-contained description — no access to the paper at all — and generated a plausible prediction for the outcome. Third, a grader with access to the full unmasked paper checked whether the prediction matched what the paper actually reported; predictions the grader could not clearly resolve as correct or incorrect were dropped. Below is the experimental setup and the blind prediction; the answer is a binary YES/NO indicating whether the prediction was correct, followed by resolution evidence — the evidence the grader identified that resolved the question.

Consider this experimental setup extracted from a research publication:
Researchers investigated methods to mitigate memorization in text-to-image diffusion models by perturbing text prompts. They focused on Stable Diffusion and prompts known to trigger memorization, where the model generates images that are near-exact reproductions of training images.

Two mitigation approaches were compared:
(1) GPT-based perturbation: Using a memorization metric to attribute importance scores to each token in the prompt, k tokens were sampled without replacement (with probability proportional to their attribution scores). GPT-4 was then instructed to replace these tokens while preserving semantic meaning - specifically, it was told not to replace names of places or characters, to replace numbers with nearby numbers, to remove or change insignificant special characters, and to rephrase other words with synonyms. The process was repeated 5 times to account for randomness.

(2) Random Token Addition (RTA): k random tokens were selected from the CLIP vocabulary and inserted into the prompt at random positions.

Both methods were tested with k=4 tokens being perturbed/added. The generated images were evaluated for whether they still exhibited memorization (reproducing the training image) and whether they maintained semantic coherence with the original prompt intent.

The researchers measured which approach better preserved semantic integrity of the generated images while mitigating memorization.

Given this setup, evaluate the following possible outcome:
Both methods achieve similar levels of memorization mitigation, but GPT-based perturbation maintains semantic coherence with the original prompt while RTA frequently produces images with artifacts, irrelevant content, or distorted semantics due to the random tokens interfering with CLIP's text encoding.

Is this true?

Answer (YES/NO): YES